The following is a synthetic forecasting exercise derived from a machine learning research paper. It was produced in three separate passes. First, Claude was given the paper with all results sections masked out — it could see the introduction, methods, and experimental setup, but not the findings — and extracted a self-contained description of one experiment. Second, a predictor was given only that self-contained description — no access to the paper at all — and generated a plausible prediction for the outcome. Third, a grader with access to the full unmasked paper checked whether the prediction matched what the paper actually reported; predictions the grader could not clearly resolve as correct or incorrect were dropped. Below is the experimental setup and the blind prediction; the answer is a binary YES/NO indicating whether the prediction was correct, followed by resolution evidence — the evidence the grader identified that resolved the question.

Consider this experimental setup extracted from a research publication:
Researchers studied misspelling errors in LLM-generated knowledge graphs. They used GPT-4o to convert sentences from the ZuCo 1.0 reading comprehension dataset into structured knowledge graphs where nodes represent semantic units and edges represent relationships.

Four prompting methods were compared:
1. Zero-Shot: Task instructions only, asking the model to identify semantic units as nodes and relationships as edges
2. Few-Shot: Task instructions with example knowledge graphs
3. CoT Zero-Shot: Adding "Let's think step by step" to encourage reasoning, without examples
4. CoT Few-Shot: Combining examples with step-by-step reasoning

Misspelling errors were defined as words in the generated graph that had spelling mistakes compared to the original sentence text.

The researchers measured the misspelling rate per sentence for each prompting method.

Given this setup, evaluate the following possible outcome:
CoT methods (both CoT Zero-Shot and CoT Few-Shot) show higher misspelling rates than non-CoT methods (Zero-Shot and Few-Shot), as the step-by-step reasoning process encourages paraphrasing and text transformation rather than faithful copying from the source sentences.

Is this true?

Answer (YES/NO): YES